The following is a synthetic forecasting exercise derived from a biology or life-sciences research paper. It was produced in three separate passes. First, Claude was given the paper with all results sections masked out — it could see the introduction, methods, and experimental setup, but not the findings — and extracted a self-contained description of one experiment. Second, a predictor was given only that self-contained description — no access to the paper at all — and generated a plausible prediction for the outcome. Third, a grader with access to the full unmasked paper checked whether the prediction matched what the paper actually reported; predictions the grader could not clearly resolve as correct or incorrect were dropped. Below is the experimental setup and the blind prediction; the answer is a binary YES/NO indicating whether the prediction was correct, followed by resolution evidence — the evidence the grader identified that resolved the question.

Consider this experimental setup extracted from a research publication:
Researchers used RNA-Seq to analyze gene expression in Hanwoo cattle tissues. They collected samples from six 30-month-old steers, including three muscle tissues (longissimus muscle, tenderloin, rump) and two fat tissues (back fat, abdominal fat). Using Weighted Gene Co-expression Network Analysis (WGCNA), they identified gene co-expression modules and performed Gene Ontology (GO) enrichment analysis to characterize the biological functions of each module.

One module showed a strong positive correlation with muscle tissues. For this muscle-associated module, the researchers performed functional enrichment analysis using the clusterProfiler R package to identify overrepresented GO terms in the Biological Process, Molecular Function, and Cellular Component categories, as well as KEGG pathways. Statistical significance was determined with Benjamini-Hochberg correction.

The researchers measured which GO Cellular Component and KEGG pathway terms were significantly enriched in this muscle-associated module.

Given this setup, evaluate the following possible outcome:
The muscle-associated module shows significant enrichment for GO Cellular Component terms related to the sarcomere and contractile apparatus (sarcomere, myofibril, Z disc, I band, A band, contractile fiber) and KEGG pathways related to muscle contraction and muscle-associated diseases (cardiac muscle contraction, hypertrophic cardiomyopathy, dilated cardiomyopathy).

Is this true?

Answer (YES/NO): NO